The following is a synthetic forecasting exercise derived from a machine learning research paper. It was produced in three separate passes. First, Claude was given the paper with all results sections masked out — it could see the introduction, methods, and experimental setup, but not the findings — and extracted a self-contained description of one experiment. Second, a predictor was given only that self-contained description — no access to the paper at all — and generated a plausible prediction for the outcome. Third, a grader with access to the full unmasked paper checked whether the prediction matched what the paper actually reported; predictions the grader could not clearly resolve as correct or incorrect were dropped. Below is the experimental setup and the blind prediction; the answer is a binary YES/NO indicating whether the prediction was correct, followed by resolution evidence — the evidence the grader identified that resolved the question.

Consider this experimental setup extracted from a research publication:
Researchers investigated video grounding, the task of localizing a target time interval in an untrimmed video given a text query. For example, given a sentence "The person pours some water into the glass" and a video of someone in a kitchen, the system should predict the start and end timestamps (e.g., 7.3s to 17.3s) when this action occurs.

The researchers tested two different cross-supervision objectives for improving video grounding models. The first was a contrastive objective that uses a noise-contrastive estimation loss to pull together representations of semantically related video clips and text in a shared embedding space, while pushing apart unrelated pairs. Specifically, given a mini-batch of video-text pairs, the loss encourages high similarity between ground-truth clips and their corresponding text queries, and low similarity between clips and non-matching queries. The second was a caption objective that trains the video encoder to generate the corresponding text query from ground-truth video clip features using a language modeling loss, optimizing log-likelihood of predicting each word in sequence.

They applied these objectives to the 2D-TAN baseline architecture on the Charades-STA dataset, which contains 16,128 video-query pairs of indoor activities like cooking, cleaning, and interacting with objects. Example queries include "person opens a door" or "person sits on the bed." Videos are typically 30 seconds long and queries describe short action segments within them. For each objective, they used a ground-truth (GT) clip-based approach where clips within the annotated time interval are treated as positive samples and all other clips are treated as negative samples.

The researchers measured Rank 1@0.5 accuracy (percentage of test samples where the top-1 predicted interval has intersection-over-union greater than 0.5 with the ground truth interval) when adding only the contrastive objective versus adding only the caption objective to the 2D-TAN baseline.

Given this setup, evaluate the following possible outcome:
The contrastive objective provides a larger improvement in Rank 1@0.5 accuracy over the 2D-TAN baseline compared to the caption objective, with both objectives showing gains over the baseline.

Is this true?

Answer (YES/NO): YES